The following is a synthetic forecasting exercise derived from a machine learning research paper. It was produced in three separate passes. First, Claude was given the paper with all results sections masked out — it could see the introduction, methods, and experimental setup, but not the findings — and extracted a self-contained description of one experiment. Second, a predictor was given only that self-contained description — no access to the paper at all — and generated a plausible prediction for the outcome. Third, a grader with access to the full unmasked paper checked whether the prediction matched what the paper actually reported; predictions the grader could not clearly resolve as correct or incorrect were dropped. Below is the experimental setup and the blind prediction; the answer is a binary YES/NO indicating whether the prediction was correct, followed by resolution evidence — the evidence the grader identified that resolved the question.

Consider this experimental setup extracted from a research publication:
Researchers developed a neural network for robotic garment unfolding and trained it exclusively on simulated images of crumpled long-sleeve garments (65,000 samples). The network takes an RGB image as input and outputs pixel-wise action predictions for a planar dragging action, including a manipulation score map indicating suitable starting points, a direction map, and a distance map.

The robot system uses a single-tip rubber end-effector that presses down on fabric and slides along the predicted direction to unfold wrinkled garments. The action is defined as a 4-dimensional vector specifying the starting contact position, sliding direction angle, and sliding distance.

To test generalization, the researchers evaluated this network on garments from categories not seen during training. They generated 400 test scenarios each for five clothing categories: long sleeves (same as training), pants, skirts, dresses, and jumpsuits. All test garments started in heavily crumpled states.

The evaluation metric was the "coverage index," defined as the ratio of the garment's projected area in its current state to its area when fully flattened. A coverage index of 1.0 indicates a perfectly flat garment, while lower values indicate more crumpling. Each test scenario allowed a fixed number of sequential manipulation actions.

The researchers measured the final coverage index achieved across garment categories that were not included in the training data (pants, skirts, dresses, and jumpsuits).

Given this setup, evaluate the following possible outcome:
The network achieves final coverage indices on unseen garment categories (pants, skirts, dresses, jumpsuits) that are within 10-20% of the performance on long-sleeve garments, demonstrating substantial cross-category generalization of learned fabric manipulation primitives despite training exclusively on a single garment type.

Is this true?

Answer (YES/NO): NO